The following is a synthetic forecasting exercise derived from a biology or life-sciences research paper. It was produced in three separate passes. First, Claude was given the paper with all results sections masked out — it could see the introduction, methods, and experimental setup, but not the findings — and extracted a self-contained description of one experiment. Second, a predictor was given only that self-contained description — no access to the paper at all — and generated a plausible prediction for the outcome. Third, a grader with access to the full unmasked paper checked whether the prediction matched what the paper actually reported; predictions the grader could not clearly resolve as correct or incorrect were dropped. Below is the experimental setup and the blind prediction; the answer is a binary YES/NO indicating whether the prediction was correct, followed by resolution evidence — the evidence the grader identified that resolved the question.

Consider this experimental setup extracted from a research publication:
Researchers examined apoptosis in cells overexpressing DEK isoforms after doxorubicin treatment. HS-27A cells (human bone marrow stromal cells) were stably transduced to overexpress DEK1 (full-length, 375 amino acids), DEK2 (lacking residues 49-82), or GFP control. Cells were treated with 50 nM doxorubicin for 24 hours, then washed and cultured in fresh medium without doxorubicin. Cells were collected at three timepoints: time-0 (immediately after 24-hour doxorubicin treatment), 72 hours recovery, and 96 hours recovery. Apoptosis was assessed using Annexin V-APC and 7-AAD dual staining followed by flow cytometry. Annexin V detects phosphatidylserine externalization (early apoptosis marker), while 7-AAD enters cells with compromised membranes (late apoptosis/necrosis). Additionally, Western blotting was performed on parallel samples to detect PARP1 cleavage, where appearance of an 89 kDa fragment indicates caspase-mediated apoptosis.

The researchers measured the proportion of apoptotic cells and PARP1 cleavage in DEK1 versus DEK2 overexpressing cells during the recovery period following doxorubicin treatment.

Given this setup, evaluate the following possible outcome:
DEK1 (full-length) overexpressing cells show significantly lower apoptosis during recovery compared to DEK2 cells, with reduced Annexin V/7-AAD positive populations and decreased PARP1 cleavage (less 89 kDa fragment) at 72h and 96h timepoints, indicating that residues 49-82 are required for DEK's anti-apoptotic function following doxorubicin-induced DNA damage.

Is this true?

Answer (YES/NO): YES